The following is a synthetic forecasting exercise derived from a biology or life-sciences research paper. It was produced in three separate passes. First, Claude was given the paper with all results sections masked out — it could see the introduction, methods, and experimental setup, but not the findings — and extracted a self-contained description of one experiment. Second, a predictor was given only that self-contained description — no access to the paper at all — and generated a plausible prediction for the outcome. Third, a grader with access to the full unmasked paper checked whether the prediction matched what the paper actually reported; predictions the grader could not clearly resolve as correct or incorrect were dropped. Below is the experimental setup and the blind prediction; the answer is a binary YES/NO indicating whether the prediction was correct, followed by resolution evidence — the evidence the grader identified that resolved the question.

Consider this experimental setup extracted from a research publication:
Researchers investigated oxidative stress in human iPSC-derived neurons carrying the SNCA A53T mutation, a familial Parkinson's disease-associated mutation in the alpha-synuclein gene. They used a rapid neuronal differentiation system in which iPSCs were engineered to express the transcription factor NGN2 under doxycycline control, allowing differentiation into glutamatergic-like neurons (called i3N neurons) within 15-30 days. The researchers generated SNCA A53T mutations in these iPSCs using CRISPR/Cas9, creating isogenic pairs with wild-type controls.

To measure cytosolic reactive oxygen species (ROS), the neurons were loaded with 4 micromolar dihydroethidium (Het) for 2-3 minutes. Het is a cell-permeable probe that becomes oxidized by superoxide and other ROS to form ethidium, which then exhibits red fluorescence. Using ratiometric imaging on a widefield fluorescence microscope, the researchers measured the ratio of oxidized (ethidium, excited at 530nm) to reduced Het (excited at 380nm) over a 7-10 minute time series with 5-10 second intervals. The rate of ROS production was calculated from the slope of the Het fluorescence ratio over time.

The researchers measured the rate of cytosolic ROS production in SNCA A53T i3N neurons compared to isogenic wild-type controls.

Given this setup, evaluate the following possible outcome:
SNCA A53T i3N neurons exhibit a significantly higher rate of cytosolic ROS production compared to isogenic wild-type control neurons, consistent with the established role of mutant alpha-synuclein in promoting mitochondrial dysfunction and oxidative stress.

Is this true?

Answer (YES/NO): YES